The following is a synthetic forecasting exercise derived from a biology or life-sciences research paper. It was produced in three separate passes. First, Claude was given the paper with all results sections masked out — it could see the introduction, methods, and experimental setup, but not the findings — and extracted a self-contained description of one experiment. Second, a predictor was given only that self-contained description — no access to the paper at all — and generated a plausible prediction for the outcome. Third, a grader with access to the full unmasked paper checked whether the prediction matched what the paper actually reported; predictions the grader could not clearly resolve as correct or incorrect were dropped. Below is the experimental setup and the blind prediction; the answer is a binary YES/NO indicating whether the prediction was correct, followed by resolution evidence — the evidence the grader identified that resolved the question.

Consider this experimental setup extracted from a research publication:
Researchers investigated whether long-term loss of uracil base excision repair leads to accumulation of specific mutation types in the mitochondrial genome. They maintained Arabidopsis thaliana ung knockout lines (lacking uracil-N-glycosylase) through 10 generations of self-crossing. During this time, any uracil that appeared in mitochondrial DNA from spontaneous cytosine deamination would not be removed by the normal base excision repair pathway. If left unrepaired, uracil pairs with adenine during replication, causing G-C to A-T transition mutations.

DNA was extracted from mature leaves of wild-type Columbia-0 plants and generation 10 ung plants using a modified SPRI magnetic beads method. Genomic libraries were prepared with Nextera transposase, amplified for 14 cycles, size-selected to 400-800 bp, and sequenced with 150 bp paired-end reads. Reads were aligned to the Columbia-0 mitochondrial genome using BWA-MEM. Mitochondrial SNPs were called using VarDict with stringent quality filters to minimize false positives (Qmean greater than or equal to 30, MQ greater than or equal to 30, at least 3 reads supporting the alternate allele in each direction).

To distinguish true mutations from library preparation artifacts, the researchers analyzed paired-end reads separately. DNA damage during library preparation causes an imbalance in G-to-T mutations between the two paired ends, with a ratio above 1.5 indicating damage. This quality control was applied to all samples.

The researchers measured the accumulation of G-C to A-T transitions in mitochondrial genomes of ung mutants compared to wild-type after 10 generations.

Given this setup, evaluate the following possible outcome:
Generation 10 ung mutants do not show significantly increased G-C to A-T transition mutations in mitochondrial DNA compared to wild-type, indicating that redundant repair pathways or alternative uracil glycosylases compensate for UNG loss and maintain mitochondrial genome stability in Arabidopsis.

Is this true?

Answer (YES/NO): YES